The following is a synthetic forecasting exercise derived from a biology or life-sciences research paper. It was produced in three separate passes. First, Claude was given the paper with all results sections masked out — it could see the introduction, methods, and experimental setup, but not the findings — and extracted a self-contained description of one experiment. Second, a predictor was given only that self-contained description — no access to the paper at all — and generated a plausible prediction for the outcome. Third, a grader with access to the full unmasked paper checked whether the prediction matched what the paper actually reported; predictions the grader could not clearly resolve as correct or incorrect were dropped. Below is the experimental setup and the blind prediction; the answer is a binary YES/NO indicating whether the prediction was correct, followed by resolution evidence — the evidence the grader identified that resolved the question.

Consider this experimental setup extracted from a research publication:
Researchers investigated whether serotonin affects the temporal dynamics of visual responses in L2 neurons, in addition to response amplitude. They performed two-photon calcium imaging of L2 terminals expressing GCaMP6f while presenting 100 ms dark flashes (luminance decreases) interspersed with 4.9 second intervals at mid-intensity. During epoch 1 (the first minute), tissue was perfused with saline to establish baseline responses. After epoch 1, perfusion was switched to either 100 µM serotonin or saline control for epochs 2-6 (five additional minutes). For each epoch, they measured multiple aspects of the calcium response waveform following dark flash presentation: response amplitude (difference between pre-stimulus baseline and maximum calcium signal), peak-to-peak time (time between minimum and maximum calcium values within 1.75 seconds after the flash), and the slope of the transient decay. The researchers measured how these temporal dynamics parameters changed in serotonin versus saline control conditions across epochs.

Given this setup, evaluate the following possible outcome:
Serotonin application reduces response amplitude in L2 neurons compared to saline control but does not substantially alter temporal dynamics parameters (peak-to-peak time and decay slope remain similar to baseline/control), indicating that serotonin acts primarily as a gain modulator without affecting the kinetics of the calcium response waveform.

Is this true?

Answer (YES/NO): NO